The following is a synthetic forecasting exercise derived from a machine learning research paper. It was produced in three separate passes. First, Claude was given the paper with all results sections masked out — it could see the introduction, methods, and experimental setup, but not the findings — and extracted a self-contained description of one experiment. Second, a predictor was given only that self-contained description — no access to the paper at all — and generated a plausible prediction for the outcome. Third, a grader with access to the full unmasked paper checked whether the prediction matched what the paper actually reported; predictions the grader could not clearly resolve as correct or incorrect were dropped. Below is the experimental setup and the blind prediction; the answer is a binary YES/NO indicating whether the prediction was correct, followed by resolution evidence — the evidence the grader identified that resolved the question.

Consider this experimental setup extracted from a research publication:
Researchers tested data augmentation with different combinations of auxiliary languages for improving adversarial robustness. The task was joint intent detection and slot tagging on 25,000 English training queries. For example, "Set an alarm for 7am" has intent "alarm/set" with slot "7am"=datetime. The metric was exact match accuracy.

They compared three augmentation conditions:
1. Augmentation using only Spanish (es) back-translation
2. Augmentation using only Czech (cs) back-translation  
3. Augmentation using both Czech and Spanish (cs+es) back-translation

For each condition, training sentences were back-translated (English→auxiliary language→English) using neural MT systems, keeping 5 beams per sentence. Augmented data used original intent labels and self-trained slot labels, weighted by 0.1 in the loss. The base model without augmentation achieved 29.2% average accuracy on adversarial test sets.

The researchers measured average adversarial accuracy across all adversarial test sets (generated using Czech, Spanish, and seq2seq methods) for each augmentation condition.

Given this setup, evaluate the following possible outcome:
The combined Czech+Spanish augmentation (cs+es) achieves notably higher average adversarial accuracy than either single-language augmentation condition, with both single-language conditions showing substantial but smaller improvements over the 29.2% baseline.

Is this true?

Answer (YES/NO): NO